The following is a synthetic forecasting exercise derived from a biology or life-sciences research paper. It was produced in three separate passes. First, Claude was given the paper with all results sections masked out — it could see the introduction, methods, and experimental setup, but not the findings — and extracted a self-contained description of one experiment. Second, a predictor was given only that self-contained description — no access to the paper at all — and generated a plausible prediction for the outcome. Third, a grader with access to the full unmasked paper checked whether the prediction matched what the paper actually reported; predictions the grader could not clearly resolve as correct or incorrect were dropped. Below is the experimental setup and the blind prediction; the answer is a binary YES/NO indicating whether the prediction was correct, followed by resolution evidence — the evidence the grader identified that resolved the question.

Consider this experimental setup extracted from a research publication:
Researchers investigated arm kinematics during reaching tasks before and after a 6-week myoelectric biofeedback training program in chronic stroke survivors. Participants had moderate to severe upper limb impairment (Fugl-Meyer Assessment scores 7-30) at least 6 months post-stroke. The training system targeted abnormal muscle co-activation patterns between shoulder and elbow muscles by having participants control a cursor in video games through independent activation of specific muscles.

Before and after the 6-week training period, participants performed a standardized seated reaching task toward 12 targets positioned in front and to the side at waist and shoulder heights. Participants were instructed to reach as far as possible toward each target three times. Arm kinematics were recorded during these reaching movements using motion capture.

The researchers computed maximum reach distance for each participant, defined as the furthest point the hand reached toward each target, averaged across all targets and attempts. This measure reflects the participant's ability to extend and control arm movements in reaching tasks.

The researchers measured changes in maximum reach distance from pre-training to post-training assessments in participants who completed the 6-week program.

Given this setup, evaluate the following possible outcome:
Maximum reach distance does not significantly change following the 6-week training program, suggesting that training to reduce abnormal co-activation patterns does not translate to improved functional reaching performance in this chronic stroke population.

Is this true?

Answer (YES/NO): NO